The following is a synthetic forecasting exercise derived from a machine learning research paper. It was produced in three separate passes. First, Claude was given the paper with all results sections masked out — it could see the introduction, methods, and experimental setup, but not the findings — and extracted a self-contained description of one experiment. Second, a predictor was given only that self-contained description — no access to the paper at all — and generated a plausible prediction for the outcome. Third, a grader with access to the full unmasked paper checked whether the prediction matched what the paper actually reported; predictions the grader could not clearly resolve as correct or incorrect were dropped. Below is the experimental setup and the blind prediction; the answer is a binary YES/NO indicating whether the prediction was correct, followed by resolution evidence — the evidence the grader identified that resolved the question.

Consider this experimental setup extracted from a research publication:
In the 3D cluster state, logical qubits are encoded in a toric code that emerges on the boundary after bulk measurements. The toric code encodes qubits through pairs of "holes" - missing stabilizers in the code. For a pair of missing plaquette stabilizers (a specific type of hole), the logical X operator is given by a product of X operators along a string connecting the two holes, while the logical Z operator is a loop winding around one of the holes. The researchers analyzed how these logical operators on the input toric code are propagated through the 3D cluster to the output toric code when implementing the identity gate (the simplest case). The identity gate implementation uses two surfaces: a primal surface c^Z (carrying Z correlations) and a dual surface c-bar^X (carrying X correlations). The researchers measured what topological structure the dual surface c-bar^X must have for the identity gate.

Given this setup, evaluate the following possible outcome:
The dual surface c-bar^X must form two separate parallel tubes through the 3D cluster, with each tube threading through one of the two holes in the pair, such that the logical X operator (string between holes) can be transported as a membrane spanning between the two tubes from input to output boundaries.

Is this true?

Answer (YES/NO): NO